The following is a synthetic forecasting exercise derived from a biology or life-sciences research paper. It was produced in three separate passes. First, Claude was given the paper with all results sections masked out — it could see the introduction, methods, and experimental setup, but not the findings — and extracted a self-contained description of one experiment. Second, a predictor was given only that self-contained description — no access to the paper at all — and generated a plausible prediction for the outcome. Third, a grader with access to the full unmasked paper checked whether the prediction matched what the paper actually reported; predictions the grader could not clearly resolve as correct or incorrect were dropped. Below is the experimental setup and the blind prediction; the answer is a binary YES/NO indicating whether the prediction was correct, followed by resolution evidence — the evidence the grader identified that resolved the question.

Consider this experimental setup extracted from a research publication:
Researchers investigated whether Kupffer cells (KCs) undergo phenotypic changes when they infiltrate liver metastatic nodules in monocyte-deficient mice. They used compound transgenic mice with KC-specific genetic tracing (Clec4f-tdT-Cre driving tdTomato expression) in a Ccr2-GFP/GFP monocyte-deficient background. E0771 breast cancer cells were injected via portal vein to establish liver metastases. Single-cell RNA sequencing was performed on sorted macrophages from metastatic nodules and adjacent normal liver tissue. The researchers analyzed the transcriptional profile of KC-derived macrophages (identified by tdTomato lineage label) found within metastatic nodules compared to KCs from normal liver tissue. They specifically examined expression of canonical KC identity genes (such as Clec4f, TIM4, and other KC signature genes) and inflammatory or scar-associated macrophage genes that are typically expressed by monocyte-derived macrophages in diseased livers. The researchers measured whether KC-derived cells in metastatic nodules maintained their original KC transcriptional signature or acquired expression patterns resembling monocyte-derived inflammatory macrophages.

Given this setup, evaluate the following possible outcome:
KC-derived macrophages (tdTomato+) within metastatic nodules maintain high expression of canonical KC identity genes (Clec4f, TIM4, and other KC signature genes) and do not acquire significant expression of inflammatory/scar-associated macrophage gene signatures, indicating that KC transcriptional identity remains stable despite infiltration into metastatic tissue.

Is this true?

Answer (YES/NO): NO